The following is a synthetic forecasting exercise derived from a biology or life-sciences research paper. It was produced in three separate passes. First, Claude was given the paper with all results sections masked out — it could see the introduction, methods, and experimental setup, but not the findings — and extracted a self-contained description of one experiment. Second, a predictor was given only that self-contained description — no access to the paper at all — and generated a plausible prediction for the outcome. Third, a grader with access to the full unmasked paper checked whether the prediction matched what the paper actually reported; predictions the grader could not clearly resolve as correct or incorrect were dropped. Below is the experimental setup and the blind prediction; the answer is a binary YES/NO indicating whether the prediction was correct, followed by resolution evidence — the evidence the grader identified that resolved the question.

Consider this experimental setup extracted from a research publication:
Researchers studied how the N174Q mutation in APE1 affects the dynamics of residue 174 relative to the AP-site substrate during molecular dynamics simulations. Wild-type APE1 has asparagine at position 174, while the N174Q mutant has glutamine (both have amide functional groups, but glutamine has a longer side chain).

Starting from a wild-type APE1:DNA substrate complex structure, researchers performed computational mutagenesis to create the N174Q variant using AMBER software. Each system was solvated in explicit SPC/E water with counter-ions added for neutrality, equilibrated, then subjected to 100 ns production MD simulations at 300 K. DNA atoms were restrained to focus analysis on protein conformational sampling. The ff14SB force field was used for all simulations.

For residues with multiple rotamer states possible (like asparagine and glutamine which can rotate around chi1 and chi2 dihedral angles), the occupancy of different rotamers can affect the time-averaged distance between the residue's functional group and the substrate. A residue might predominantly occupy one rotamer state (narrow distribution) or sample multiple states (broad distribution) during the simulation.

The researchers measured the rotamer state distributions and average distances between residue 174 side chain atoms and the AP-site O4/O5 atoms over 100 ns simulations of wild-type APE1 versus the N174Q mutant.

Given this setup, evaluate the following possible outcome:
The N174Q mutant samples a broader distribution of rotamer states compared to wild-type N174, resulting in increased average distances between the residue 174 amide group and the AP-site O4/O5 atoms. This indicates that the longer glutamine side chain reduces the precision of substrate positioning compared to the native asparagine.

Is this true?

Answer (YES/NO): NO